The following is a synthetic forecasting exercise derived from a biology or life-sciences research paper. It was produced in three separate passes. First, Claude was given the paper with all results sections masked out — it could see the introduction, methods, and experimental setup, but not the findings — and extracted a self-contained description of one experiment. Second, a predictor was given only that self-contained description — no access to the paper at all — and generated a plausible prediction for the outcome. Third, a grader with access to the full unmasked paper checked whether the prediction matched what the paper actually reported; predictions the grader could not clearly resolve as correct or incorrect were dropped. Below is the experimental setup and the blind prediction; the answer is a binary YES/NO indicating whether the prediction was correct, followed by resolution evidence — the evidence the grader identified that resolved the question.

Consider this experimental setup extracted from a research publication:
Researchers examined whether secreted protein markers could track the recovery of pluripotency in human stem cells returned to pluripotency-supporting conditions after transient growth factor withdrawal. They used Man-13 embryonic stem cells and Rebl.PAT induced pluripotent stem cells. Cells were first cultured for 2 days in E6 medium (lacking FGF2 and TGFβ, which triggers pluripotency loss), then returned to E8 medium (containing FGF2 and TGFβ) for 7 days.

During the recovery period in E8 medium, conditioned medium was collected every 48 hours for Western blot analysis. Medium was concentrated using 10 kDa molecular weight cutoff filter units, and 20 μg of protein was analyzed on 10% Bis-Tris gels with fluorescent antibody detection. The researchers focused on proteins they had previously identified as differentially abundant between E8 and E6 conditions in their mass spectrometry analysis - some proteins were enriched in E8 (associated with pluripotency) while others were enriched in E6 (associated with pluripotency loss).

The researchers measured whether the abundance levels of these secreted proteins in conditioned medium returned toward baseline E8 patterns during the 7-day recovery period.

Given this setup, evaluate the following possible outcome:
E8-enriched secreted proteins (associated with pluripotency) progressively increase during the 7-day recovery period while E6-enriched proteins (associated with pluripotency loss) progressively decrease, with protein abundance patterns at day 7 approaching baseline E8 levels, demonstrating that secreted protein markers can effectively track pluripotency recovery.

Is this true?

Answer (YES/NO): YES